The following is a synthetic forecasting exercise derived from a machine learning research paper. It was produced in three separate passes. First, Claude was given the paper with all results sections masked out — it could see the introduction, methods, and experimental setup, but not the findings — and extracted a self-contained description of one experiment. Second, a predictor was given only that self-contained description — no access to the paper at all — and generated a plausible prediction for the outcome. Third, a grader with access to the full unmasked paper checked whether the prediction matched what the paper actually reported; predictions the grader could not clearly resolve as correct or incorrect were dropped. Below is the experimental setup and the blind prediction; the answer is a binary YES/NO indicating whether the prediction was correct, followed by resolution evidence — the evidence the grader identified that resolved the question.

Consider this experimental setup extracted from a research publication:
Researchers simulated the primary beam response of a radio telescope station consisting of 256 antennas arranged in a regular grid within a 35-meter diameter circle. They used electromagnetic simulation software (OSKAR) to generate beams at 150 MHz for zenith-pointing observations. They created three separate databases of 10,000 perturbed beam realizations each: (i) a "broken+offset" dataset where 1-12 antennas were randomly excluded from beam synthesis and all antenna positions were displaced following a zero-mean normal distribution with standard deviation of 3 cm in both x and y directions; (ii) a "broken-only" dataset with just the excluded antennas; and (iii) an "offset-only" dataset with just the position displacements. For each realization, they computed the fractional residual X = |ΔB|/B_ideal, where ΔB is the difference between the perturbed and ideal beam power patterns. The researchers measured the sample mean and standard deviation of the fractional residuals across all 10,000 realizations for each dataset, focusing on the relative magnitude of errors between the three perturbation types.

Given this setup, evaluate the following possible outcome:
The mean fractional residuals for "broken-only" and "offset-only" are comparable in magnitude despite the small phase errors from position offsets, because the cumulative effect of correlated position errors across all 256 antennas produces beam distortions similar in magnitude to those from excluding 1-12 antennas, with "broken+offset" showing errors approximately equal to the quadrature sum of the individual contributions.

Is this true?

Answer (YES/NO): NO